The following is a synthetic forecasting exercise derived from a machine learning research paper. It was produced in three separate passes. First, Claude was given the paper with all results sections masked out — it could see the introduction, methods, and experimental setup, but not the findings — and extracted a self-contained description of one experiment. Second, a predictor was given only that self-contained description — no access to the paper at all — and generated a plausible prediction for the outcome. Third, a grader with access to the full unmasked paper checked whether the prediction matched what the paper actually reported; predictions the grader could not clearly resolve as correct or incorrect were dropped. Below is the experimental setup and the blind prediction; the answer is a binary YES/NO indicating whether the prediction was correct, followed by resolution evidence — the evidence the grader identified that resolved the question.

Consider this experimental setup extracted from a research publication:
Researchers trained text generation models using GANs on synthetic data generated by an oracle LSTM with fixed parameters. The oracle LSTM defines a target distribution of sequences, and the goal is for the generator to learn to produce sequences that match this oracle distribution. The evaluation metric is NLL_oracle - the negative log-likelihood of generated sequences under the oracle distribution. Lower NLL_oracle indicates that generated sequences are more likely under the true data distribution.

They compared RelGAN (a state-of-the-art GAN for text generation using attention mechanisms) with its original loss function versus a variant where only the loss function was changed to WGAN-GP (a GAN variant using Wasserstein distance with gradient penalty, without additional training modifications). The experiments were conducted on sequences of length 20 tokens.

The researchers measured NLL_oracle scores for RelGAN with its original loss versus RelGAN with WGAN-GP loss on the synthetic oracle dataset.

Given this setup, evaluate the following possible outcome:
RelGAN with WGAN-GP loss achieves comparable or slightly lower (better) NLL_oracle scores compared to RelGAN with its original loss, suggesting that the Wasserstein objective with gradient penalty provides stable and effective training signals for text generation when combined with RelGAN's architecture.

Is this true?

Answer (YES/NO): NO